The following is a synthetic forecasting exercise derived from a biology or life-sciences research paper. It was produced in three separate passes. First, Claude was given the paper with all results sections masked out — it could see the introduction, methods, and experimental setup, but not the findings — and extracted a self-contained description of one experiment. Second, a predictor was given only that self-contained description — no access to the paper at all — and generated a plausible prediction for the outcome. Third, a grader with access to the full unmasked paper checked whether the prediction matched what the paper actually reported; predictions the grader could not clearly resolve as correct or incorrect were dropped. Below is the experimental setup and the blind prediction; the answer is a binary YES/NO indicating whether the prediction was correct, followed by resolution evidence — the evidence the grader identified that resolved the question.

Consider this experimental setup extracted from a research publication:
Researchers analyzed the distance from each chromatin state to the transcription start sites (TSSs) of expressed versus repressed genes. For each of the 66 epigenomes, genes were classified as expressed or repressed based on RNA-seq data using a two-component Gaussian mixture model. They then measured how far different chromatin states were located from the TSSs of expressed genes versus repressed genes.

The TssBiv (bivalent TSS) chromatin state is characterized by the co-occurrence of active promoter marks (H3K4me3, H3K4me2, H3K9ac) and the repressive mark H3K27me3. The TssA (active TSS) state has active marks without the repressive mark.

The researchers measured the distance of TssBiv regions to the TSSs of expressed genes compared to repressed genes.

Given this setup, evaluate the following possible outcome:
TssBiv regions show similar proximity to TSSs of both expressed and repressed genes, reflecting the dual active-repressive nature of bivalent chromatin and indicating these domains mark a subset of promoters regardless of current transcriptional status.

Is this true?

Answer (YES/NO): NO